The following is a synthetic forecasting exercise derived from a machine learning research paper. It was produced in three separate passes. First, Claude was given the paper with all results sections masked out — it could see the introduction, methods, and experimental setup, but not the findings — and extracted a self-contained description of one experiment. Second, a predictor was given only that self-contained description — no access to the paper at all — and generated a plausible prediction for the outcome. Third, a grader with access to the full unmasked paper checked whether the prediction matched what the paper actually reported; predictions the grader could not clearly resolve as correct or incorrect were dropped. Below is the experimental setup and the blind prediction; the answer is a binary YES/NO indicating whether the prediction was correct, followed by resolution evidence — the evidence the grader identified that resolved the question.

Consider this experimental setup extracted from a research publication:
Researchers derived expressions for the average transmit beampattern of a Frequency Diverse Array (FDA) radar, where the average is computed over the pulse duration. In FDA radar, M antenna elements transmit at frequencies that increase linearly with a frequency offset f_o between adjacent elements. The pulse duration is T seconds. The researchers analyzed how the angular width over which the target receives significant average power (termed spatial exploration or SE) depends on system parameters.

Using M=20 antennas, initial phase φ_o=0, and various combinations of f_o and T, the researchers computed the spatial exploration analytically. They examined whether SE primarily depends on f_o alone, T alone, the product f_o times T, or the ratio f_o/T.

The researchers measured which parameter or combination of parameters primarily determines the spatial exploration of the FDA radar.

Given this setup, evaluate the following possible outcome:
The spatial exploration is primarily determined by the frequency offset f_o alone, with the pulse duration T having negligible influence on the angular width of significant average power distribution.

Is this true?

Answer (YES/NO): NO